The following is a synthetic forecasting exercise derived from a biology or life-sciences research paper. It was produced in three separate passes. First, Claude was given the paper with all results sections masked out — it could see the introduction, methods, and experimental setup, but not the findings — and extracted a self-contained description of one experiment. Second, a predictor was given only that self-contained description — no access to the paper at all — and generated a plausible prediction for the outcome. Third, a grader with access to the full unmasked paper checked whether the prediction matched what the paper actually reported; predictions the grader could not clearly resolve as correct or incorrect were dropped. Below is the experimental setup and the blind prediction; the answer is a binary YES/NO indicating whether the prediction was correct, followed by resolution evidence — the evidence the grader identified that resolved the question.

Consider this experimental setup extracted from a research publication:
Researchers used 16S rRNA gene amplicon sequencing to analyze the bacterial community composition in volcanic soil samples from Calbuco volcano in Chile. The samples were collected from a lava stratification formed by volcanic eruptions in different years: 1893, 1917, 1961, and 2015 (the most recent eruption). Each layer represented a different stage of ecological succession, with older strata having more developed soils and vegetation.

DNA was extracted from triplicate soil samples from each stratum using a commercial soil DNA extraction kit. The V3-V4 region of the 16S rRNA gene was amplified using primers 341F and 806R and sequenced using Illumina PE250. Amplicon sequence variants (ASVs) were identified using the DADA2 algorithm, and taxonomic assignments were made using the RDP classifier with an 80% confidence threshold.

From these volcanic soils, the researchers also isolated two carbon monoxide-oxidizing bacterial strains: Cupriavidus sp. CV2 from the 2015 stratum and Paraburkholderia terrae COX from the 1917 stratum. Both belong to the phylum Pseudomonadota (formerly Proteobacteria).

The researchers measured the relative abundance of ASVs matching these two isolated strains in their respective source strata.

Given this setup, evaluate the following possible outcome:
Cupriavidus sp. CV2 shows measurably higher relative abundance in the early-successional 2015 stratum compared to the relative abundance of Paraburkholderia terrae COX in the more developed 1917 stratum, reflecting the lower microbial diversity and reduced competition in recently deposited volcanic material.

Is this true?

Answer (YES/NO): NO